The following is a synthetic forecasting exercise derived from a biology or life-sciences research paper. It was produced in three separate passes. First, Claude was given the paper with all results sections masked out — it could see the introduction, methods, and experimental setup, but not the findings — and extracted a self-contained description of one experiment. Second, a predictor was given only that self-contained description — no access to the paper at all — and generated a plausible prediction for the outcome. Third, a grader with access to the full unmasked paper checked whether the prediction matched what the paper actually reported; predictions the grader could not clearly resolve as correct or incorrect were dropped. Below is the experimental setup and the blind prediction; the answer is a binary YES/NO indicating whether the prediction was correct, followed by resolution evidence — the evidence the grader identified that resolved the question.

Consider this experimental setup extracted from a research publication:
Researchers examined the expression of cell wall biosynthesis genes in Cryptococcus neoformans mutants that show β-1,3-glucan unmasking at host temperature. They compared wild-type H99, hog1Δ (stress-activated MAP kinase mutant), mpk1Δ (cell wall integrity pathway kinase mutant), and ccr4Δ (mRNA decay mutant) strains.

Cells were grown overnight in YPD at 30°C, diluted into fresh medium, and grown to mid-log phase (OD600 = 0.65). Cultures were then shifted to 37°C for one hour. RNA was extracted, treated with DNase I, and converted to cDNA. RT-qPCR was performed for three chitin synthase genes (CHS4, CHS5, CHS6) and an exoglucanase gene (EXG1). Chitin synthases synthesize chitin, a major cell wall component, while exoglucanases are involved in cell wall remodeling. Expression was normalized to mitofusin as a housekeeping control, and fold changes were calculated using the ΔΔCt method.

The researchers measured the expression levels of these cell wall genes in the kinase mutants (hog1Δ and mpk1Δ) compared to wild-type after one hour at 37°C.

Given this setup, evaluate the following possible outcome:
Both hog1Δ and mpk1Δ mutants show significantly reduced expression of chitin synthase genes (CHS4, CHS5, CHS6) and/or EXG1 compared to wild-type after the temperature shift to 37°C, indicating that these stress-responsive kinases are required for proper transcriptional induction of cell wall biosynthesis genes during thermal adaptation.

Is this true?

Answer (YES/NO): YES